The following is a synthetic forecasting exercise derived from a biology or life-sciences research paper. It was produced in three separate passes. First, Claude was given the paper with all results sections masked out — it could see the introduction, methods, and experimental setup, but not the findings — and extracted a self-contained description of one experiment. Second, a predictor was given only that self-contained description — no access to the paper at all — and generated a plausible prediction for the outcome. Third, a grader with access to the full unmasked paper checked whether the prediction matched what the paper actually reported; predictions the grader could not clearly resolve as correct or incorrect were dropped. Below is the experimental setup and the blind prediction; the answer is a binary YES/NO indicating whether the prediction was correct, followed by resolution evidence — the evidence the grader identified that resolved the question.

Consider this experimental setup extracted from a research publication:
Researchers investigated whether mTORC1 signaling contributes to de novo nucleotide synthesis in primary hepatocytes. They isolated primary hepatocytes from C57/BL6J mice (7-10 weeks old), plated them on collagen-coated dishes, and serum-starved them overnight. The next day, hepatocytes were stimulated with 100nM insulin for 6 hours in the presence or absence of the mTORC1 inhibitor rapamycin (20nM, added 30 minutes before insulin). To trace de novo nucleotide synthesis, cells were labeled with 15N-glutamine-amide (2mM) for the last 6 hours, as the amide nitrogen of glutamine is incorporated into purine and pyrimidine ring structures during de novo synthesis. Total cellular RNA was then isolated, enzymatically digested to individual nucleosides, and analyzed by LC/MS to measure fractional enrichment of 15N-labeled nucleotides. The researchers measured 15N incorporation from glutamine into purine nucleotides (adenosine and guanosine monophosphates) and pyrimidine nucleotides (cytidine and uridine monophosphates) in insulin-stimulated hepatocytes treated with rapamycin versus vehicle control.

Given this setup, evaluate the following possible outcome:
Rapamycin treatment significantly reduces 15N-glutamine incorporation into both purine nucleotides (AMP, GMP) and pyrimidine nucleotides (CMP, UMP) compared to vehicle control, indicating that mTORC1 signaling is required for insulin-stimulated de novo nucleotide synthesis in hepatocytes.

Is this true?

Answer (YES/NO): YES